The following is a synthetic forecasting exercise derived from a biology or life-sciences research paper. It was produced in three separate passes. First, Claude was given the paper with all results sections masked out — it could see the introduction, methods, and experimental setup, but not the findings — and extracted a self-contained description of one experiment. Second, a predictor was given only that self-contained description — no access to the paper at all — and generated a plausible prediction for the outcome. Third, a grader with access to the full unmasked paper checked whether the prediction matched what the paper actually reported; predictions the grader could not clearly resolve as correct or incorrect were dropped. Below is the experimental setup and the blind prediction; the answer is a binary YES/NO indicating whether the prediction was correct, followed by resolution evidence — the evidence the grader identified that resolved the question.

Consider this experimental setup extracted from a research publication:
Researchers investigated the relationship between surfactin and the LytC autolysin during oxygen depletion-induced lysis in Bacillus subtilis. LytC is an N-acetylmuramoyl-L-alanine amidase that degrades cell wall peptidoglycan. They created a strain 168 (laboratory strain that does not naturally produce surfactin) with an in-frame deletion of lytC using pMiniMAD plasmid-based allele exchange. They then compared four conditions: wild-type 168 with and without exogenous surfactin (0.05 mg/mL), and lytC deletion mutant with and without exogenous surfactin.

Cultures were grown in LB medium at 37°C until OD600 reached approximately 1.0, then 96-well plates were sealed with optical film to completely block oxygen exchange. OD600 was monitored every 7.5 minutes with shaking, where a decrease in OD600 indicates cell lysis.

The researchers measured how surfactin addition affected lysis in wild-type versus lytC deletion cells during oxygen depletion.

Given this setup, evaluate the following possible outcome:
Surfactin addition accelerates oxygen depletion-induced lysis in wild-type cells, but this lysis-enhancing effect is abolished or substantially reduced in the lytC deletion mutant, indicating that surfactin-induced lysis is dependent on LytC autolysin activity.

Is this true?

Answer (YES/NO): YES